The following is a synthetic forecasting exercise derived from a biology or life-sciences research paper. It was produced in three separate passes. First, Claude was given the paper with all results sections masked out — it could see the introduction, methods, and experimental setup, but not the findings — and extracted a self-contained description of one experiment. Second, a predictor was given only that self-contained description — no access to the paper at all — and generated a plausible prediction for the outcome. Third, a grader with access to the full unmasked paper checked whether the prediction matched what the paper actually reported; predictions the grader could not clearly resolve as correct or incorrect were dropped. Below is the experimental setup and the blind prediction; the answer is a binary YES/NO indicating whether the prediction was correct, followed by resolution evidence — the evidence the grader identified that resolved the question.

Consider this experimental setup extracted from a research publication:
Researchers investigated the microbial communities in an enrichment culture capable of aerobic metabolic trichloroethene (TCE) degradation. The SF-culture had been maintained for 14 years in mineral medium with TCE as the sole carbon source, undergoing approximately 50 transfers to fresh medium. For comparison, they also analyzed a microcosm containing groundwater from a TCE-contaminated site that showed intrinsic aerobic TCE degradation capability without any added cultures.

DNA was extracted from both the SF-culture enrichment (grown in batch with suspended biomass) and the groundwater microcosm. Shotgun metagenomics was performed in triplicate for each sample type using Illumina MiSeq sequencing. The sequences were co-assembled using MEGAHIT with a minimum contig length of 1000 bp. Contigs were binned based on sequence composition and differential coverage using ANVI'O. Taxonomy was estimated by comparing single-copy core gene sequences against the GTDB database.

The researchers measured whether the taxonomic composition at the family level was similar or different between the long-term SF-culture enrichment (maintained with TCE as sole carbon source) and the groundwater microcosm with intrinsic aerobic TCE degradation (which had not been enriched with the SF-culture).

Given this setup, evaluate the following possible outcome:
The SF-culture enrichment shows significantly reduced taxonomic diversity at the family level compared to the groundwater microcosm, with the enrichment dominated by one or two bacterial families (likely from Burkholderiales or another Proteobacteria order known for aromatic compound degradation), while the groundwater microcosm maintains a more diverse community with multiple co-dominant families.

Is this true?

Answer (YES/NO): NO